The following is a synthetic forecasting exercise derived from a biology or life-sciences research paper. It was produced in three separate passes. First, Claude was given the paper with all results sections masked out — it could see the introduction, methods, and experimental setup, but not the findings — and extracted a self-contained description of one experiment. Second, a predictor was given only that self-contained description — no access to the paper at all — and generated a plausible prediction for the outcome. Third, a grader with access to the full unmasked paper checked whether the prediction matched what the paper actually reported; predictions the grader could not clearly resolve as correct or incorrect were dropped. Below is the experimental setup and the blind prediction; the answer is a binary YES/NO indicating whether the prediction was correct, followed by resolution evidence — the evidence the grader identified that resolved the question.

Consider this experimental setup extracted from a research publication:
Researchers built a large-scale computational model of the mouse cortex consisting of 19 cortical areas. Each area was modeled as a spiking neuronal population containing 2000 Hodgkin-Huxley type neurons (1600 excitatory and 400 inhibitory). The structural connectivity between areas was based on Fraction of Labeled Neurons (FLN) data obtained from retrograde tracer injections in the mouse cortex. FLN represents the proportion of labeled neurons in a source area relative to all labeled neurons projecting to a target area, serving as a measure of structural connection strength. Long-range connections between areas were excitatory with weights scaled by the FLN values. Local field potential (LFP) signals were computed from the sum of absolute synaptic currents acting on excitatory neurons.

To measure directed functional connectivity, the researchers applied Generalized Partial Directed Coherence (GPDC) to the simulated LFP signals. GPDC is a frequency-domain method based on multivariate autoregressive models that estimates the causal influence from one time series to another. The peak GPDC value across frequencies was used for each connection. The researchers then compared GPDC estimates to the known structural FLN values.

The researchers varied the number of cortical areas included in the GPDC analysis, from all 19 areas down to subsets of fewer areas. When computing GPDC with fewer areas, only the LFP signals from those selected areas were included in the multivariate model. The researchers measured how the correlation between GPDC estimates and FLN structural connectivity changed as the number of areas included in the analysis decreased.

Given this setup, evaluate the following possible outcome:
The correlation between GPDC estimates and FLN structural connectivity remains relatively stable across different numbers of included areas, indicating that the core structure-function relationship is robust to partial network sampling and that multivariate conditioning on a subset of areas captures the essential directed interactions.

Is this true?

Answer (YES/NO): YES